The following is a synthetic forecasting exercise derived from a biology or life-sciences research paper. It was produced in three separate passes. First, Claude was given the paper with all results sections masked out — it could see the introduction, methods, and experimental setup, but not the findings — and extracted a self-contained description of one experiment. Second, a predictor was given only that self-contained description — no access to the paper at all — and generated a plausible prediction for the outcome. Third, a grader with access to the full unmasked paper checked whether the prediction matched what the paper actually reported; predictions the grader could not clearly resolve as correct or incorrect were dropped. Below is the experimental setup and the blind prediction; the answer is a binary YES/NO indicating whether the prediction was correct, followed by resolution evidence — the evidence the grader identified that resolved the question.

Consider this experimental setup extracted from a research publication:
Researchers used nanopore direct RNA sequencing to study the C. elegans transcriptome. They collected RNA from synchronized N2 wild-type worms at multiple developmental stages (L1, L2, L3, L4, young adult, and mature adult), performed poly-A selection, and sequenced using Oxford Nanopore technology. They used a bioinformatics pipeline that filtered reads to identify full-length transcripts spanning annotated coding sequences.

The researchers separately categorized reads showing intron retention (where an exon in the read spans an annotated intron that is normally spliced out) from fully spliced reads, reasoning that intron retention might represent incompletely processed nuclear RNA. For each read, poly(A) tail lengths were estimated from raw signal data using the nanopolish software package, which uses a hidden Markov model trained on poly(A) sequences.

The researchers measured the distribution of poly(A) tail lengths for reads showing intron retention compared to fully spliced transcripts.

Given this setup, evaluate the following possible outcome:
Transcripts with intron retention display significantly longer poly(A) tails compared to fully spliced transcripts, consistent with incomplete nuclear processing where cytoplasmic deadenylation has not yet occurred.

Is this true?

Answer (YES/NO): YES